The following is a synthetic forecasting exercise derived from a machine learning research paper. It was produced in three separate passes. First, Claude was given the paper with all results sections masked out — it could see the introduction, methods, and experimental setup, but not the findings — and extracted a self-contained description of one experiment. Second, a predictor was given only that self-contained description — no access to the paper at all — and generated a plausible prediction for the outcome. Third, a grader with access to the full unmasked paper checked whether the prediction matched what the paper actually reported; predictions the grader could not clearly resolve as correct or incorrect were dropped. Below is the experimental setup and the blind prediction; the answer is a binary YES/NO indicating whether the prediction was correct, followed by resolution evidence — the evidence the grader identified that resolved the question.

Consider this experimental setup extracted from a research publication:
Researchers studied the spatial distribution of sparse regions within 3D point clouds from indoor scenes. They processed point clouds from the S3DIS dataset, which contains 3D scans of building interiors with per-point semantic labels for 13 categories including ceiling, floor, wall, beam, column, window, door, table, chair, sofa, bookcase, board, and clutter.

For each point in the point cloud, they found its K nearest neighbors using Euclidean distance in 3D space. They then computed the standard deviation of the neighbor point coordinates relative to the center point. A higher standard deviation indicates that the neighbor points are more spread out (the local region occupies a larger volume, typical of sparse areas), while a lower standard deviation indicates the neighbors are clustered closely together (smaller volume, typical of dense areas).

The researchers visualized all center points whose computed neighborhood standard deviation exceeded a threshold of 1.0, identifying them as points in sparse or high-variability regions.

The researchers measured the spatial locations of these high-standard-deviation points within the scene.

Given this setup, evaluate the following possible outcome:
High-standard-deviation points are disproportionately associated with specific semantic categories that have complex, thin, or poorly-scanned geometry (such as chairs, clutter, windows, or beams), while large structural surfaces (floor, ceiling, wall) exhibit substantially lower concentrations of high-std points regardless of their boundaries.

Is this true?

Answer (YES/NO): NO